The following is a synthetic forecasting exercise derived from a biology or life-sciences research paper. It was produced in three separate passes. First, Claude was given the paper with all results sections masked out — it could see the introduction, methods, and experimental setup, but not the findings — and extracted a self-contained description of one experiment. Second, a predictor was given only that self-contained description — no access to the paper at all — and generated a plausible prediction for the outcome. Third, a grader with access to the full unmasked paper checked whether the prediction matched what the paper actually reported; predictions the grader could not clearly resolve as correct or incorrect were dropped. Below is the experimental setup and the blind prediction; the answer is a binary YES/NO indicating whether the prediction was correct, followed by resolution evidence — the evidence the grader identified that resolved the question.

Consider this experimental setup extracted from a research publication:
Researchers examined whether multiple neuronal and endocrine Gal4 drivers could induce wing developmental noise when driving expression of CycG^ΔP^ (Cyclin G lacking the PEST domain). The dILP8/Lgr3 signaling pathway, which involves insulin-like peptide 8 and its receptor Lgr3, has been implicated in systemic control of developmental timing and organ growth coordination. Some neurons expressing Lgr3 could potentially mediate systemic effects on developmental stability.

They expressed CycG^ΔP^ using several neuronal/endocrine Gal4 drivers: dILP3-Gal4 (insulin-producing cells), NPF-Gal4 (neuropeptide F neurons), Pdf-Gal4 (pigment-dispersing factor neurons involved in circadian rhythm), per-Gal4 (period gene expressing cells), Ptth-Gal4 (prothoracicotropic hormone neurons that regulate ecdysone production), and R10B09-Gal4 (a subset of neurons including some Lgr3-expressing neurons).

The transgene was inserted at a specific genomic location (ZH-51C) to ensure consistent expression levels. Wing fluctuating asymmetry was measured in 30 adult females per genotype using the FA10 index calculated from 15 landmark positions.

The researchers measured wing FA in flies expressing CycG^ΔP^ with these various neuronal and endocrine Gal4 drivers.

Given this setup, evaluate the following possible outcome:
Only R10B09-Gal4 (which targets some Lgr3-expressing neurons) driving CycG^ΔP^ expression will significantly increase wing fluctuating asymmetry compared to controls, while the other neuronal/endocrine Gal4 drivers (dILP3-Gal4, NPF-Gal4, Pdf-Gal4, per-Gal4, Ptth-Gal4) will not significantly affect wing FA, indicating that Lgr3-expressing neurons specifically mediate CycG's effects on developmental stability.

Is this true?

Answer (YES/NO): NO